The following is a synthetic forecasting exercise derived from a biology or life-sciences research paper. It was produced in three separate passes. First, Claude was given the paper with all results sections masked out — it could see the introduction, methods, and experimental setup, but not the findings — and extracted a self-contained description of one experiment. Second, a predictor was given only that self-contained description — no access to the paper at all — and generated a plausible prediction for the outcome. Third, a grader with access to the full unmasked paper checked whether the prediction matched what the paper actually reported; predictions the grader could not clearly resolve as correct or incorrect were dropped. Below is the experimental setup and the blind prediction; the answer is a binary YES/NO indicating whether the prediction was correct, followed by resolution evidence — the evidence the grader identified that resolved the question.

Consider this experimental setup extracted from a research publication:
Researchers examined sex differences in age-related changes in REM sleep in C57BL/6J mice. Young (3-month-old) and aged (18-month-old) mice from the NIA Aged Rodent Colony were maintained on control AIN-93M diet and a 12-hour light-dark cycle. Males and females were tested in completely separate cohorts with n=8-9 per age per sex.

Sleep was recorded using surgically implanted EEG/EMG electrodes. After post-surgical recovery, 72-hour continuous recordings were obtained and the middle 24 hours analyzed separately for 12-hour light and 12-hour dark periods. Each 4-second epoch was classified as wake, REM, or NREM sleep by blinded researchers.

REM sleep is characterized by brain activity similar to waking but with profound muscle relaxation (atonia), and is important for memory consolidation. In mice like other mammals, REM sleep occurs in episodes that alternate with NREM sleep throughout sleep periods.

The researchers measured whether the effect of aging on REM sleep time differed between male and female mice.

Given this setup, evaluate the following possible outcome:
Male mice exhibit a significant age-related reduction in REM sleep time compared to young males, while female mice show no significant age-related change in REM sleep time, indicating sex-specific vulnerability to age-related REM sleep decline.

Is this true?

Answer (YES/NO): YES